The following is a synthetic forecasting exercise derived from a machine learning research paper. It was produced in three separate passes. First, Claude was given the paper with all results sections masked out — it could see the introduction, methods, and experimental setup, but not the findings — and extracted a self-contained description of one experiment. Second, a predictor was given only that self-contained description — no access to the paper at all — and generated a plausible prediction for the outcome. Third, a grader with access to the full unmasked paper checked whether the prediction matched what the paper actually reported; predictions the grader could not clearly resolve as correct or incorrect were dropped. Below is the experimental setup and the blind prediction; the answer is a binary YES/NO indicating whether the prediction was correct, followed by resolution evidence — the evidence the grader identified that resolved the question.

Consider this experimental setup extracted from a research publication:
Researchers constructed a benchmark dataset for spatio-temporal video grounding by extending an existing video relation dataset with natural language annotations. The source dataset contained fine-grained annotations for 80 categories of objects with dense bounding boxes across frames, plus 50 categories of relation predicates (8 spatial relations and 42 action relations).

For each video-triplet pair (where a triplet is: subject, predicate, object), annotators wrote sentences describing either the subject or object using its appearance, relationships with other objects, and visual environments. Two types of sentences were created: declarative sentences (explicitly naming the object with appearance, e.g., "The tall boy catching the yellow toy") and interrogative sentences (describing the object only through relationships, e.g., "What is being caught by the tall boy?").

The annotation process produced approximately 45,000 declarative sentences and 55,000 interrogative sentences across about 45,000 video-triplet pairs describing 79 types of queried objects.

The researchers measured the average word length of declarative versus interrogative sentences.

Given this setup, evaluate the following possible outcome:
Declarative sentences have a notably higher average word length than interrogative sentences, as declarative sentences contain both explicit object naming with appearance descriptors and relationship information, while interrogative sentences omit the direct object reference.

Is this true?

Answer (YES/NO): YES